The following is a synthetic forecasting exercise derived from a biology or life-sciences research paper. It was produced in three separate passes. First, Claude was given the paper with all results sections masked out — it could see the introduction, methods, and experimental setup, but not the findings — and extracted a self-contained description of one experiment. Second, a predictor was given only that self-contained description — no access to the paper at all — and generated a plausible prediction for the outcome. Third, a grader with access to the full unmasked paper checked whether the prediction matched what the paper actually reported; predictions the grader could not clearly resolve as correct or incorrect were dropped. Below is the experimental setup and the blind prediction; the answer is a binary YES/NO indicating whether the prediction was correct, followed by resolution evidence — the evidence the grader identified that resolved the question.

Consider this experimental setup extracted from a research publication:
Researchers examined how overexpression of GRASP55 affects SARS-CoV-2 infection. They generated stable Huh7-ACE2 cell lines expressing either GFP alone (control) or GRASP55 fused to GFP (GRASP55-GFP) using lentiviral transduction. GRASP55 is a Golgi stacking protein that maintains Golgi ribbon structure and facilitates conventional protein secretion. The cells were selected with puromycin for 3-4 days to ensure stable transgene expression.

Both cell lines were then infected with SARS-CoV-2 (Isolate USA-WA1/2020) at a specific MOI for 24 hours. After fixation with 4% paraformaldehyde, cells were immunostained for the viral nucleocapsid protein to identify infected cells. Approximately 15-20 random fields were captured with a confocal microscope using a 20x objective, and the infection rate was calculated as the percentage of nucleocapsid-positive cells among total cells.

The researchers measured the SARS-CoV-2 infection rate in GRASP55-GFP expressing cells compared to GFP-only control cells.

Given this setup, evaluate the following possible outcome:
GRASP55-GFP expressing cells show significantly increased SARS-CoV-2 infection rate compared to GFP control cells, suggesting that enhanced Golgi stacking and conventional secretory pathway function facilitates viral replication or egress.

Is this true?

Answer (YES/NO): NO